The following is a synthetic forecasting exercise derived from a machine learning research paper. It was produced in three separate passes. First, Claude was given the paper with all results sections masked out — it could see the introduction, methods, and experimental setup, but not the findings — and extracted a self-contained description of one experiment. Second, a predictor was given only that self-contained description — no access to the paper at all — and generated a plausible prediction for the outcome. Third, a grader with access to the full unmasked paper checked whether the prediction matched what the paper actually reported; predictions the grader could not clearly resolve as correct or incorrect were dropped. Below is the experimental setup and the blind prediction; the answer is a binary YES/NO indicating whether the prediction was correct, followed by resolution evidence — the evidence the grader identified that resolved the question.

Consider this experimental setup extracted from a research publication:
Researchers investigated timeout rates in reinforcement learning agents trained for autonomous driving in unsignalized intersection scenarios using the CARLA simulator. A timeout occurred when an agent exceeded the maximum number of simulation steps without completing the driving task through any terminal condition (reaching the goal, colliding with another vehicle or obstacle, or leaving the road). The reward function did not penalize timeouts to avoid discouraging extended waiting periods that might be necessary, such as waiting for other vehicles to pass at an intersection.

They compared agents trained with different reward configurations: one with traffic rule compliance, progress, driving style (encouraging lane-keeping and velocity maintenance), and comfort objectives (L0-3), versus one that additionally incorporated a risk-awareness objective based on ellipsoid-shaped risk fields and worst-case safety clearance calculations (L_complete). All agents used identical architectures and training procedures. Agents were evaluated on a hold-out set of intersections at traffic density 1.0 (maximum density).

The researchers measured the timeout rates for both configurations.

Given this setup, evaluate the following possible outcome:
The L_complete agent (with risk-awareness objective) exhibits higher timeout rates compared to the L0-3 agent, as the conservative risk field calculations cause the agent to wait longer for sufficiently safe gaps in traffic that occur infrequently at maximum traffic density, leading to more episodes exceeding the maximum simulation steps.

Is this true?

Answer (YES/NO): NO